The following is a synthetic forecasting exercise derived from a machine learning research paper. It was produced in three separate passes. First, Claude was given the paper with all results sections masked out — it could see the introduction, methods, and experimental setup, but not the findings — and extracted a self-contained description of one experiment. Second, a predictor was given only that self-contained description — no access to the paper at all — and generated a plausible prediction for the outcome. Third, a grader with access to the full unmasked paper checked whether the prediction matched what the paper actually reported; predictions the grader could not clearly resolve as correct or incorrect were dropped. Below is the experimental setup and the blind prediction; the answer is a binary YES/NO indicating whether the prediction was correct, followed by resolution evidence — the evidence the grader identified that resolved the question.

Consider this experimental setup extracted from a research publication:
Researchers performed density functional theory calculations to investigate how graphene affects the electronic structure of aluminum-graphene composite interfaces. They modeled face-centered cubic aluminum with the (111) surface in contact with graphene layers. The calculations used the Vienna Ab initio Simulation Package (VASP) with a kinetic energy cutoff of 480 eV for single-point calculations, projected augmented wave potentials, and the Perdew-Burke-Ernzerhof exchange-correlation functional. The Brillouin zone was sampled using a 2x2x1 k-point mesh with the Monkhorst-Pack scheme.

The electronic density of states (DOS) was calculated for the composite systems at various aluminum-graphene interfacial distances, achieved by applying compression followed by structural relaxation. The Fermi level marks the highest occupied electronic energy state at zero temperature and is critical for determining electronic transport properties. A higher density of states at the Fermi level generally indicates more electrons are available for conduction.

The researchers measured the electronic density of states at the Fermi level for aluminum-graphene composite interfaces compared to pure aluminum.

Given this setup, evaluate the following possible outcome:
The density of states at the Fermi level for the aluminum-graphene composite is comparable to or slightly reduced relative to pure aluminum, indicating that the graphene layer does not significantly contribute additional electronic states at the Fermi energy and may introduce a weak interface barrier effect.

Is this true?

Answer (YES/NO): NO